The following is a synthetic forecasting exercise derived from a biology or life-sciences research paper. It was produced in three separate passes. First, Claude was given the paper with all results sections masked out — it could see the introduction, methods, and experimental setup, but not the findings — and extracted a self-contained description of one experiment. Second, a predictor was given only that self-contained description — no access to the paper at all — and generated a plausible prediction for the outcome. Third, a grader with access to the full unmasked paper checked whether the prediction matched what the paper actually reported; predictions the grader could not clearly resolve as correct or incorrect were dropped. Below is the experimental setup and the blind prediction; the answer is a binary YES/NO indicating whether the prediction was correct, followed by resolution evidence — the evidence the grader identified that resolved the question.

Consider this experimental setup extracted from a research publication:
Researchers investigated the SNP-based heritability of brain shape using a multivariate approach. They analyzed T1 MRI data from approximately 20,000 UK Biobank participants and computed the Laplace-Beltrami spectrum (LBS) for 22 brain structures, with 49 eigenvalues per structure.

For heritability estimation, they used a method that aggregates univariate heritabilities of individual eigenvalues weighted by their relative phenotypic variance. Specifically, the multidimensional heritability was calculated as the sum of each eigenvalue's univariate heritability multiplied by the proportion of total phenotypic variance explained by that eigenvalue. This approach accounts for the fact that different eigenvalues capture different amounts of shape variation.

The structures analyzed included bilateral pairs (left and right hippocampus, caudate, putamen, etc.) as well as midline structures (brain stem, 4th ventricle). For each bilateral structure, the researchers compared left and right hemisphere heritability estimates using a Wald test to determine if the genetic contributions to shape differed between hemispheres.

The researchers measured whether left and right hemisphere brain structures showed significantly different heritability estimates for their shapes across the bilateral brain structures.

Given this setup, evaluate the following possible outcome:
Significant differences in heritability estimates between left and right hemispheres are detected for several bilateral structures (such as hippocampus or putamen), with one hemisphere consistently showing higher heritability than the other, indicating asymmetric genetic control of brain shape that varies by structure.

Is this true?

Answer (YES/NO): NO